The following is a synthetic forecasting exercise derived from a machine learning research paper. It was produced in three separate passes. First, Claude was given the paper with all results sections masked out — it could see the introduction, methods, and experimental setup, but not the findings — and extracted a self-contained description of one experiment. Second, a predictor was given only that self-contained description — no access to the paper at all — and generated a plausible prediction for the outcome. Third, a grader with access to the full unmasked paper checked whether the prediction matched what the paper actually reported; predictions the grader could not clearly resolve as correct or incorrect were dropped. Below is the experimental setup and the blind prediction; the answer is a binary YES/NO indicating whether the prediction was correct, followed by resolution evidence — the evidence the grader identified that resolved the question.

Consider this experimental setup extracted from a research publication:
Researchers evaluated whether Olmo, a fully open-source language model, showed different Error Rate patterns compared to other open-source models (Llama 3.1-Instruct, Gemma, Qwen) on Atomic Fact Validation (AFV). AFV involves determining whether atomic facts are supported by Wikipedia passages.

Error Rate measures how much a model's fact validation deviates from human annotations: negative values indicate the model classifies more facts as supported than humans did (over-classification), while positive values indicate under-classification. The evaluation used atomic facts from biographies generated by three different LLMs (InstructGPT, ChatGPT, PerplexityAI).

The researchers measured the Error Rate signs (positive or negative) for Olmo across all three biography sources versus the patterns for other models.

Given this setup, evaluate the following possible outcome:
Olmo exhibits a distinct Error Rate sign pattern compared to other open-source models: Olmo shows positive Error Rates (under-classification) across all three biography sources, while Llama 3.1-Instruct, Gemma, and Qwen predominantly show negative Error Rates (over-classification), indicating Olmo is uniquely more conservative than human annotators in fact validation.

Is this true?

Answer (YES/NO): NO